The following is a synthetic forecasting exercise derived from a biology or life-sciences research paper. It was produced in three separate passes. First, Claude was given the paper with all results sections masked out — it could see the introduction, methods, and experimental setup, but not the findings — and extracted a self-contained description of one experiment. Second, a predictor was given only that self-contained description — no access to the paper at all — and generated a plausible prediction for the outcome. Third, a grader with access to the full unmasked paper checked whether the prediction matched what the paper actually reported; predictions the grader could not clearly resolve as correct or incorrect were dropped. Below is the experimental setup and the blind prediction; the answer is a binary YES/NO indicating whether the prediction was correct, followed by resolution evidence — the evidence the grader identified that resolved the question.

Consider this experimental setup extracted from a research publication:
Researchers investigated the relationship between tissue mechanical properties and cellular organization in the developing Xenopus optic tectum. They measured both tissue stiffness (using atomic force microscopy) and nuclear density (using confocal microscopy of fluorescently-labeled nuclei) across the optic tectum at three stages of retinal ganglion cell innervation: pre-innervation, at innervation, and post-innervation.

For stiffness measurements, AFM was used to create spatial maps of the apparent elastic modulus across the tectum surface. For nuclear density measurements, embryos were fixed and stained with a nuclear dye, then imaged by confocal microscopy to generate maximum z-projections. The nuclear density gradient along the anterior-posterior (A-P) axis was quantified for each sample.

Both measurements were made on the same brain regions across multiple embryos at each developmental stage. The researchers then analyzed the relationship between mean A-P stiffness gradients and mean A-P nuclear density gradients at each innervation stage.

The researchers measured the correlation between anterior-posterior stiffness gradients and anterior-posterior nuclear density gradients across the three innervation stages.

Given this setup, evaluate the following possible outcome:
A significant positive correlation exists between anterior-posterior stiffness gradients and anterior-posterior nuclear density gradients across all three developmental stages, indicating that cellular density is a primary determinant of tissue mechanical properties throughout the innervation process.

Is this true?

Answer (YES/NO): YES